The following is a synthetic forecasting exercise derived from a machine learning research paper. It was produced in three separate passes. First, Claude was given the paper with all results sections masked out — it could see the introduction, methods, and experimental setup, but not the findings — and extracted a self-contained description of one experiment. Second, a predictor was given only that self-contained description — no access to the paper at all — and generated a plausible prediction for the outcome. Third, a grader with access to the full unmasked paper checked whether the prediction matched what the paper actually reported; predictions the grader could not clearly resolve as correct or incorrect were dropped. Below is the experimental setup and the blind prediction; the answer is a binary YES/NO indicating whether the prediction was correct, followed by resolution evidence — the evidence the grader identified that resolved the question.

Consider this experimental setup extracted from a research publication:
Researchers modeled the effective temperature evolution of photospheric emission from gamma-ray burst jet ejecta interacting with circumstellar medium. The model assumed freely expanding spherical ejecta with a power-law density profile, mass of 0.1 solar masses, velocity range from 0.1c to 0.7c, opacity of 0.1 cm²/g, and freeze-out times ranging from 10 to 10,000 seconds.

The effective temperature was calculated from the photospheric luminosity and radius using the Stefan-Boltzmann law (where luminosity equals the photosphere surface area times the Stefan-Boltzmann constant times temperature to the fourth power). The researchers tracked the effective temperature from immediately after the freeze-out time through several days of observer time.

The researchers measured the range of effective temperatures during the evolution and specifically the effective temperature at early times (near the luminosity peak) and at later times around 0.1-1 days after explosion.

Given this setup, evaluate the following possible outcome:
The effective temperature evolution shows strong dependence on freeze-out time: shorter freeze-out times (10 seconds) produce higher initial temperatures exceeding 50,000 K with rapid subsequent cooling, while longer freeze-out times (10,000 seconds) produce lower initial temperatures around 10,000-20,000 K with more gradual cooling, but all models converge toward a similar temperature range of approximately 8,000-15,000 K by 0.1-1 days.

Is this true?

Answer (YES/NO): NO